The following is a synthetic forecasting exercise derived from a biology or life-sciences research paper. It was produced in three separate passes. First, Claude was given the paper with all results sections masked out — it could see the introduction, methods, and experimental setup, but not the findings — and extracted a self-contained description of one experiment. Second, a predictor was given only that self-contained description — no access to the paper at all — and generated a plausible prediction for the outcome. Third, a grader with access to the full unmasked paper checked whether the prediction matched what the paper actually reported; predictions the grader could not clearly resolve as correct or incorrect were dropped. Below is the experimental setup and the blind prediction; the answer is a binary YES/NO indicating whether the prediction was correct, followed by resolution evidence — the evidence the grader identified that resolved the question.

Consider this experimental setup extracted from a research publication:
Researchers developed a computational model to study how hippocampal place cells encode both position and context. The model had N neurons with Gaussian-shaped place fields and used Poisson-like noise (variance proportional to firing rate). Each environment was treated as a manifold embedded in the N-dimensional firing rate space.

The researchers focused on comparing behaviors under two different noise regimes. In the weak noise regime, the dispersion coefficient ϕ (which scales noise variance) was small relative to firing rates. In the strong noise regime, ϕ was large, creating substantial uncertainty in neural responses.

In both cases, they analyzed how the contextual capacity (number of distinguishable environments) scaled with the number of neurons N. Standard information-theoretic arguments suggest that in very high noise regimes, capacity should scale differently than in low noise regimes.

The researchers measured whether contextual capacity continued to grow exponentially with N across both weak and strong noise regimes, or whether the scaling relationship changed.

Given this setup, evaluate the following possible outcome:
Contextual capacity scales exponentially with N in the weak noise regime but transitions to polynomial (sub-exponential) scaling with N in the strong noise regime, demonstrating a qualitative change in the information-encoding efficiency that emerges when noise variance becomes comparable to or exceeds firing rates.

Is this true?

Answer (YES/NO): NO